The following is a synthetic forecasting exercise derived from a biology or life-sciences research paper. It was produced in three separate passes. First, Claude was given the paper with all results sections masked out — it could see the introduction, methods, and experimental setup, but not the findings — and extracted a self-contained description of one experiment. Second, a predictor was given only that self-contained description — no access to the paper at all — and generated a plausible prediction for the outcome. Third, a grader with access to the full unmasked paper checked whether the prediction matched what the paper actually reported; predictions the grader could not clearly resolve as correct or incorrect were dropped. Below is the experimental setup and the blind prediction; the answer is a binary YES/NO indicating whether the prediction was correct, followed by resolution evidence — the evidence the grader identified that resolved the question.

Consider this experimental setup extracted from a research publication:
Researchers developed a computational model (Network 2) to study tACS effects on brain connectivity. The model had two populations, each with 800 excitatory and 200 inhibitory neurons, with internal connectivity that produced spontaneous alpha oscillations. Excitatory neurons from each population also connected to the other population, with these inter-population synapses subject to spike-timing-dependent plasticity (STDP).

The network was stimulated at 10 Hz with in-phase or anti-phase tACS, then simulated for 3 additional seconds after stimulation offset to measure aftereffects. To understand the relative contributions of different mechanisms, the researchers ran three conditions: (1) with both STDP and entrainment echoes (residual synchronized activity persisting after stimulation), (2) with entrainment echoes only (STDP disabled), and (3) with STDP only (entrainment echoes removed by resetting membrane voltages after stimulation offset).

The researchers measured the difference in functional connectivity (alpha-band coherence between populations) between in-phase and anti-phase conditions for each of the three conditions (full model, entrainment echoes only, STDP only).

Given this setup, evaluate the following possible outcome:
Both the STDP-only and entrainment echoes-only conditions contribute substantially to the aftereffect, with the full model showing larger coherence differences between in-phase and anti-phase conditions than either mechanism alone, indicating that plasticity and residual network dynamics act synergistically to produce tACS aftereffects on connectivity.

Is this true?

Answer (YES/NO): NO